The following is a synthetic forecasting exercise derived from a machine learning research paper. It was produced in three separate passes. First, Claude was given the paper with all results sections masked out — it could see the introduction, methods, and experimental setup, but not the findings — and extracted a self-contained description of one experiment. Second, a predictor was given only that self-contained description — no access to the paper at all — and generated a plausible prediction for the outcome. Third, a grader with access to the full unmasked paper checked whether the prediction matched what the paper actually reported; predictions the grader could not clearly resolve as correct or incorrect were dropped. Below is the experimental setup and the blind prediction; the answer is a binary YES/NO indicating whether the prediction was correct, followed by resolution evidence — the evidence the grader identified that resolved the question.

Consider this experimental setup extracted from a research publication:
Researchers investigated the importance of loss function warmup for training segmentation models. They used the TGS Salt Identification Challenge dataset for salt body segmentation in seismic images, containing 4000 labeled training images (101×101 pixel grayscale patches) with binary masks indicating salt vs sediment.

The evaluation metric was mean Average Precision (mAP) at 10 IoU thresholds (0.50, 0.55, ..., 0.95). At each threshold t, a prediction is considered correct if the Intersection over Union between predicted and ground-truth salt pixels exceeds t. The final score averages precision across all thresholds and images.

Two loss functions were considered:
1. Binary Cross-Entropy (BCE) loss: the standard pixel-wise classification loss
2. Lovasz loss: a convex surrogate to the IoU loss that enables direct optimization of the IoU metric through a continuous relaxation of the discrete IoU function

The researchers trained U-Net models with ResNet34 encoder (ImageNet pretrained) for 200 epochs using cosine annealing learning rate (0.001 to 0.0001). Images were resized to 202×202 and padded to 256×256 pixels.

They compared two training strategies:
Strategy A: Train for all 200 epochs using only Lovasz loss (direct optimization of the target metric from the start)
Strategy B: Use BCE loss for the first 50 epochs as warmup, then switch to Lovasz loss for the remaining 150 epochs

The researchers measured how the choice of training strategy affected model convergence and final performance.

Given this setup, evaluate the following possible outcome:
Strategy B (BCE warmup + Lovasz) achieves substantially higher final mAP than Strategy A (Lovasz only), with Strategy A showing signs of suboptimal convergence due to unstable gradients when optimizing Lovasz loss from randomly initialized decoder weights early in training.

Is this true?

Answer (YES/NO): YES